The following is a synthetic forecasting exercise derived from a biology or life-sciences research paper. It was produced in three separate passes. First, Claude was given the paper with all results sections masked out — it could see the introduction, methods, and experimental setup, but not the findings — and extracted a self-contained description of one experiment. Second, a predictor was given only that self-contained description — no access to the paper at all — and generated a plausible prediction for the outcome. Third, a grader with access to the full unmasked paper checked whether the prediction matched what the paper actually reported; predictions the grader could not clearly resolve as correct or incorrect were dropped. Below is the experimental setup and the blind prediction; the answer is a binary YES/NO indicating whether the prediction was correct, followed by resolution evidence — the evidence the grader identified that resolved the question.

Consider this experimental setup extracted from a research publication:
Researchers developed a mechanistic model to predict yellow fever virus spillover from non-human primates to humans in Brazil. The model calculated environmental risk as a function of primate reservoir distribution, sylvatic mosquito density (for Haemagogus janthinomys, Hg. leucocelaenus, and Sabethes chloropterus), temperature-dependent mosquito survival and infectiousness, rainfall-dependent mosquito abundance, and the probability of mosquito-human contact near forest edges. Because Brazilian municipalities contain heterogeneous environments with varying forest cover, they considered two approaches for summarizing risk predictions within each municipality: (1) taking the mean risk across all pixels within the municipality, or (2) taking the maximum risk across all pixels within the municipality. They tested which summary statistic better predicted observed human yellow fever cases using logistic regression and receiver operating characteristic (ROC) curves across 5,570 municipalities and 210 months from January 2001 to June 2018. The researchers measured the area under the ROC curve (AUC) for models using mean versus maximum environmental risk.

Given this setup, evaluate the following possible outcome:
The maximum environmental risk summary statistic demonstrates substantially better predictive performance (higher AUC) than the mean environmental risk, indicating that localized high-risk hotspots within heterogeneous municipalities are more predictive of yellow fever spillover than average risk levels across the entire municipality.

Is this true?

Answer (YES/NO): YES